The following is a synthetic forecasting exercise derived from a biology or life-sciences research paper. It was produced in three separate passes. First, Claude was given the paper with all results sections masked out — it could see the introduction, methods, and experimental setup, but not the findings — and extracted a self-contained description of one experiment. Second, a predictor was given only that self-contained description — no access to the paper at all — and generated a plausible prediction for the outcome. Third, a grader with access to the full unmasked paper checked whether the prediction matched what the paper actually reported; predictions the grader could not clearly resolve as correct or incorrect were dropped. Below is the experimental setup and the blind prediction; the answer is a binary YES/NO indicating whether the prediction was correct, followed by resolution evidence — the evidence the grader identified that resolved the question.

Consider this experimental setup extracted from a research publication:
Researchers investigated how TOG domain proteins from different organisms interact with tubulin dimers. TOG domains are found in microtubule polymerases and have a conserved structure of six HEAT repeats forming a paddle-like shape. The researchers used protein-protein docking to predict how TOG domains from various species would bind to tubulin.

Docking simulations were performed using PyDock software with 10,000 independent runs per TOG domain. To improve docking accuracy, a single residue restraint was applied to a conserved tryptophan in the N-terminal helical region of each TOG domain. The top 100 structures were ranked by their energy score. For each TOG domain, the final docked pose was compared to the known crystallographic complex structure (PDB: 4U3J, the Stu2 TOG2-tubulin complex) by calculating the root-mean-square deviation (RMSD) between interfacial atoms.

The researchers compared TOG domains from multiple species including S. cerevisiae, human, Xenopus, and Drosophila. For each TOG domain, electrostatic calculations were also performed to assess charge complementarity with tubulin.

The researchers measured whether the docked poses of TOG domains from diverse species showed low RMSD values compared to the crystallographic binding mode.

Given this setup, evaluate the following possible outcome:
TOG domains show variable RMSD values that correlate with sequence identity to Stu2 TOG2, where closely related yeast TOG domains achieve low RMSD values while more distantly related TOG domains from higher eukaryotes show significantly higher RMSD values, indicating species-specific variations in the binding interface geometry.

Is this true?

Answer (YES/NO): NO